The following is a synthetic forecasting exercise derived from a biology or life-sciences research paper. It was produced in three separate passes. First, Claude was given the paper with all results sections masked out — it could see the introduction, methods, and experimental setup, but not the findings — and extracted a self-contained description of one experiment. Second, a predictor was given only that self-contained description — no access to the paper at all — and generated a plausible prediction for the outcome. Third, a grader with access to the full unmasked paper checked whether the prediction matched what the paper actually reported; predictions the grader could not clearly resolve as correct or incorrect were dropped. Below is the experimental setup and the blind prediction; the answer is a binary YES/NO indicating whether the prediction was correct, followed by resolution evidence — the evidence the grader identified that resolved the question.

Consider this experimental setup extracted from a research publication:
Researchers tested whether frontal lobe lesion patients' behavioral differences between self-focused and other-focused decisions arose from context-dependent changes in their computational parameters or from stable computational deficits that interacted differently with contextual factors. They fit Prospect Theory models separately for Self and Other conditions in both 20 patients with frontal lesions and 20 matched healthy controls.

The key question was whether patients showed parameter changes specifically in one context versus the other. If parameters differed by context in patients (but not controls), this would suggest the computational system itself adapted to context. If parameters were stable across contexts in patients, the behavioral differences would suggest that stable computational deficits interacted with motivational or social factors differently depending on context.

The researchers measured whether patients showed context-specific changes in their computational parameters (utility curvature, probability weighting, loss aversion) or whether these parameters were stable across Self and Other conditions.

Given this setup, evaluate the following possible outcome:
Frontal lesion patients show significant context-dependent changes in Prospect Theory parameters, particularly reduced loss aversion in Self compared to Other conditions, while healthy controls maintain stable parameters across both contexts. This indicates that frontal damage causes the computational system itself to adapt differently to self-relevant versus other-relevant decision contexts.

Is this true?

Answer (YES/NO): NO